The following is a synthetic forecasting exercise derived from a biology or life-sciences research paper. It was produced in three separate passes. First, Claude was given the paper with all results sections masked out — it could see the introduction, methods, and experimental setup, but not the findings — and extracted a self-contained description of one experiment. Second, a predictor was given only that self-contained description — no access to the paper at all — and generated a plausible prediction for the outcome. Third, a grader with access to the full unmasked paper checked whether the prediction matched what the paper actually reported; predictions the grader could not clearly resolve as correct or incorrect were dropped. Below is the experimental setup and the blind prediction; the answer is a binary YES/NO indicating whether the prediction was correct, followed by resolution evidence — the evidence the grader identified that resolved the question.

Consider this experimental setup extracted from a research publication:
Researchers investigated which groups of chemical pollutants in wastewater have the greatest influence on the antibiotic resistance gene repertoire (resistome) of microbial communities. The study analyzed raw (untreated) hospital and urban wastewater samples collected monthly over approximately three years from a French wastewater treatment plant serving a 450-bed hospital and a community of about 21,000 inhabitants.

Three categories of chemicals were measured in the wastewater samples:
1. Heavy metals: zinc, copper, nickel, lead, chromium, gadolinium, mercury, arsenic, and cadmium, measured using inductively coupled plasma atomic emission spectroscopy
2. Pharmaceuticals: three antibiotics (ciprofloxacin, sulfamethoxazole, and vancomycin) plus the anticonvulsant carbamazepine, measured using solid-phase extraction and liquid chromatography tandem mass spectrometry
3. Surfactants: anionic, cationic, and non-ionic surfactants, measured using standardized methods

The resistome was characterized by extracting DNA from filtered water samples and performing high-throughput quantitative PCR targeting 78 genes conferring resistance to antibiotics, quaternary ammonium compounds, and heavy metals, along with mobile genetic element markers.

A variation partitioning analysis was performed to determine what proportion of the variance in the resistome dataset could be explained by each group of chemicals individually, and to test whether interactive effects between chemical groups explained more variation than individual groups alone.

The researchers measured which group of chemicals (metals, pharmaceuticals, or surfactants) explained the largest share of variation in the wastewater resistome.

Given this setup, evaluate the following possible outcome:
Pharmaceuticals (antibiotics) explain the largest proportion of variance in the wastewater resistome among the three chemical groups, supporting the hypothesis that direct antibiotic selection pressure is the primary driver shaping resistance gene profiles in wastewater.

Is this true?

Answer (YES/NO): YES